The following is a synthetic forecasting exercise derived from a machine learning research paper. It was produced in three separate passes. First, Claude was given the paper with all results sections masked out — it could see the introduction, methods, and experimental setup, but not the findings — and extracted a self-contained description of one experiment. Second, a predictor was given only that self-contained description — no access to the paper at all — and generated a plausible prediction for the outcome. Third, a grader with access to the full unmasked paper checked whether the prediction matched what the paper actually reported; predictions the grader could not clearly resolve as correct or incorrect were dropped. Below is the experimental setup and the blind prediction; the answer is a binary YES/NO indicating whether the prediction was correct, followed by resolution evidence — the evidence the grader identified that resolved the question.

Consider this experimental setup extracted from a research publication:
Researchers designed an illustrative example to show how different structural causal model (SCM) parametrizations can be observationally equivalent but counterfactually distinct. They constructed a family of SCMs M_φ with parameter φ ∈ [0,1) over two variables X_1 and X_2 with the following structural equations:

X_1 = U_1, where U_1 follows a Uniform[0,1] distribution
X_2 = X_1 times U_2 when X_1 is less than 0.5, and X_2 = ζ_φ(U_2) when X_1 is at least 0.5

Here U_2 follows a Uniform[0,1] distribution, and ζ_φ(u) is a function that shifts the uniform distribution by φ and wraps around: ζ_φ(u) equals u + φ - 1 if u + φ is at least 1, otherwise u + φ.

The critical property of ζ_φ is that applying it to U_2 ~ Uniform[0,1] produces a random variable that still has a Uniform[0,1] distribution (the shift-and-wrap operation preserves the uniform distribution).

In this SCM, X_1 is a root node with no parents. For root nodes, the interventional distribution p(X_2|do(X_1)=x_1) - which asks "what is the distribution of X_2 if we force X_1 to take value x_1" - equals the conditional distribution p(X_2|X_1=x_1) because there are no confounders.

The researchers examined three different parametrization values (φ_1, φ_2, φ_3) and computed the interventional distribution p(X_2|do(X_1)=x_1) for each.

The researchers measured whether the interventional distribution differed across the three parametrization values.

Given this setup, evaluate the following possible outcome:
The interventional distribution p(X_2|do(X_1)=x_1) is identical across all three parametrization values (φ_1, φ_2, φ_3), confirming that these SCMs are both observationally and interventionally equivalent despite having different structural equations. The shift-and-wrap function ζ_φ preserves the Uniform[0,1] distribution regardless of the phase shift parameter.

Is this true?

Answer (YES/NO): YES